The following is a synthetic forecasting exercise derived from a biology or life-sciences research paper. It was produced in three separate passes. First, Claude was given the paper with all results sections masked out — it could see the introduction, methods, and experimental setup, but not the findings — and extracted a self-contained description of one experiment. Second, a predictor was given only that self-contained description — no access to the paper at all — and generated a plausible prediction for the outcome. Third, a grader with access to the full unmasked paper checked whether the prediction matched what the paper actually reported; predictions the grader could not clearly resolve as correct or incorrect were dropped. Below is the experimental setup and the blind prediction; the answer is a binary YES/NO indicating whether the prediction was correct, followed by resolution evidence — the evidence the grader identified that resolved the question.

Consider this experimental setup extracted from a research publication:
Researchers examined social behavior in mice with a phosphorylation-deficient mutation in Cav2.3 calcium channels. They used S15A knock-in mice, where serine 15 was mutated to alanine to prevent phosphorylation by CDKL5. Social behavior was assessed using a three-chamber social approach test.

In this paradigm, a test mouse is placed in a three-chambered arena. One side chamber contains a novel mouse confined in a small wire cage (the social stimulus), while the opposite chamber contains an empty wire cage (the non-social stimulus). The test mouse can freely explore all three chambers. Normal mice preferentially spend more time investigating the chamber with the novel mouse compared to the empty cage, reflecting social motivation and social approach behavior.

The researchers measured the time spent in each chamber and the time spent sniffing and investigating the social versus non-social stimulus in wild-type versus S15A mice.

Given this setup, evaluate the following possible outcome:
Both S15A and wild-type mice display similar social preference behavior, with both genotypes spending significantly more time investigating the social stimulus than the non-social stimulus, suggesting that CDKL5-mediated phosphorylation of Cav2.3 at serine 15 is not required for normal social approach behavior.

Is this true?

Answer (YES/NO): NO